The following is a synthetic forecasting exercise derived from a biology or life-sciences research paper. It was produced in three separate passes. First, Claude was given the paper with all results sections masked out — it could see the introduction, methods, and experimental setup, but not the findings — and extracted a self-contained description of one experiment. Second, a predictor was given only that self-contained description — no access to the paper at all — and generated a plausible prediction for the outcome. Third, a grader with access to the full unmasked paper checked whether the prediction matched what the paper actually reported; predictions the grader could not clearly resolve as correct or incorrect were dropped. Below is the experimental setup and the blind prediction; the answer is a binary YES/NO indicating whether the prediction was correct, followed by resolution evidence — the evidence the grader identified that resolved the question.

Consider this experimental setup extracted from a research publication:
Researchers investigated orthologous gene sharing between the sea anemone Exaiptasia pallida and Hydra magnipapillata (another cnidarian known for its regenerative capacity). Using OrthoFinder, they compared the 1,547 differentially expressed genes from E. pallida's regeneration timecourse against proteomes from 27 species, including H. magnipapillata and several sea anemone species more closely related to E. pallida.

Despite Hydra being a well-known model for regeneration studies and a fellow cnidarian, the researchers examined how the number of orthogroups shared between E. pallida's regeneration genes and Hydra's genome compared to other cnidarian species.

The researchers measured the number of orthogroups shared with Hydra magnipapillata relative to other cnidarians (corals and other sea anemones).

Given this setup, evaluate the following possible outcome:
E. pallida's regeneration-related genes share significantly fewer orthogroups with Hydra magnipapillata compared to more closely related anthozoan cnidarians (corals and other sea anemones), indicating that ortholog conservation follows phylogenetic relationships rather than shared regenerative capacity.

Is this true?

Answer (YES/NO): YES